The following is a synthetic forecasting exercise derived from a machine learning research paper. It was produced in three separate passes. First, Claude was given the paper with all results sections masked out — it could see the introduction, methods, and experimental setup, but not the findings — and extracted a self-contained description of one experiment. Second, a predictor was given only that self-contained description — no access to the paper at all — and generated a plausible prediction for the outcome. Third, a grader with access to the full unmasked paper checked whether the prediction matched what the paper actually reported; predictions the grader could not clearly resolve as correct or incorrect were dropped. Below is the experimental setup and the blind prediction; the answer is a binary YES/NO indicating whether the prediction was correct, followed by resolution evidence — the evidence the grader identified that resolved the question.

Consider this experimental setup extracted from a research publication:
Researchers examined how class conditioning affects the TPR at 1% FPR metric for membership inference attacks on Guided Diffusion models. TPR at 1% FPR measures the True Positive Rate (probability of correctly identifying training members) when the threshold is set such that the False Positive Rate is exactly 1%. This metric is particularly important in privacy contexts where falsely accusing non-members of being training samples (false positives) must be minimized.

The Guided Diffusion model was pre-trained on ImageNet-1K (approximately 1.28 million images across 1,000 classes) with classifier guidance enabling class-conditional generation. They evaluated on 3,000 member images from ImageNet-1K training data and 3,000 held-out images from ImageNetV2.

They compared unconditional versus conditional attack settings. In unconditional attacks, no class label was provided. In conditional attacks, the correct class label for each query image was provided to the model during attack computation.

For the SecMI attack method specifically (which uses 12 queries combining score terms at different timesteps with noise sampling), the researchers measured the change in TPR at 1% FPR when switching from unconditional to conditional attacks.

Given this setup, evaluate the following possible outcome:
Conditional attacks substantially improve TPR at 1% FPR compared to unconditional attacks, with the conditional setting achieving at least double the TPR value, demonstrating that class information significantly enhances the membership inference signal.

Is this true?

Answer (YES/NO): NO